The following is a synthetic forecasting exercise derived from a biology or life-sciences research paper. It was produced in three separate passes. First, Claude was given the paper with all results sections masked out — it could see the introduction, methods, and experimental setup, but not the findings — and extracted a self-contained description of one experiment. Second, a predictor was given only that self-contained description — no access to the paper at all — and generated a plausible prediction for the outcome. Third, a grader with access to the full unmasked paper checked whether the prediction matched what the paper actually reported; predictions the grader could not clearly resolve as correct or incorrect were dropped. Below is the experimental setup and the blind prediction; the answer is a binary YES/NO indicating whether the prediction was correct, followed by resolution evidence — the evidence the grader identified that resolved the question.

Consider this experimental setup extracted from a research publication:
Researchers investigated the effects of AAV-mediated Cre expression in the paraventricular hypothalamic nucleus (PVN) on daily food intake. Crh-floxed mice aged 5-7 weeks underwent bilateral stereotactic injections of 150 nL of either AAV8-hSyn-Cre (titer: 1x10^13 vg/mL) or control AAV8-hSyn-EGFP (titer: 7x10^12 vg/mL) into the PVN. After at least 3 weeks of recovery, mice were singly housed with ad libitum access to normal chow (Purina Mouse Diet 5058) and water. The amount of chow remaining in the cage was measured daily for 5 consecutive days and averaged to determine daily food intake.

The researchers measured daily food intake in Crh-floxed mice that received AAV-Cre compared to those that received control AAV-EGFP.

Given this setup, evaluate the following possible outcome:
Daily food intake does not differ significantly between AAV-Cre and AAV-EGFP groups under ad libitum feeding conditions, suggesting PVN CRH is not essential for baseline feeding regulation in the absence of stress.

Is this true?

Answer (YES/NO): NO